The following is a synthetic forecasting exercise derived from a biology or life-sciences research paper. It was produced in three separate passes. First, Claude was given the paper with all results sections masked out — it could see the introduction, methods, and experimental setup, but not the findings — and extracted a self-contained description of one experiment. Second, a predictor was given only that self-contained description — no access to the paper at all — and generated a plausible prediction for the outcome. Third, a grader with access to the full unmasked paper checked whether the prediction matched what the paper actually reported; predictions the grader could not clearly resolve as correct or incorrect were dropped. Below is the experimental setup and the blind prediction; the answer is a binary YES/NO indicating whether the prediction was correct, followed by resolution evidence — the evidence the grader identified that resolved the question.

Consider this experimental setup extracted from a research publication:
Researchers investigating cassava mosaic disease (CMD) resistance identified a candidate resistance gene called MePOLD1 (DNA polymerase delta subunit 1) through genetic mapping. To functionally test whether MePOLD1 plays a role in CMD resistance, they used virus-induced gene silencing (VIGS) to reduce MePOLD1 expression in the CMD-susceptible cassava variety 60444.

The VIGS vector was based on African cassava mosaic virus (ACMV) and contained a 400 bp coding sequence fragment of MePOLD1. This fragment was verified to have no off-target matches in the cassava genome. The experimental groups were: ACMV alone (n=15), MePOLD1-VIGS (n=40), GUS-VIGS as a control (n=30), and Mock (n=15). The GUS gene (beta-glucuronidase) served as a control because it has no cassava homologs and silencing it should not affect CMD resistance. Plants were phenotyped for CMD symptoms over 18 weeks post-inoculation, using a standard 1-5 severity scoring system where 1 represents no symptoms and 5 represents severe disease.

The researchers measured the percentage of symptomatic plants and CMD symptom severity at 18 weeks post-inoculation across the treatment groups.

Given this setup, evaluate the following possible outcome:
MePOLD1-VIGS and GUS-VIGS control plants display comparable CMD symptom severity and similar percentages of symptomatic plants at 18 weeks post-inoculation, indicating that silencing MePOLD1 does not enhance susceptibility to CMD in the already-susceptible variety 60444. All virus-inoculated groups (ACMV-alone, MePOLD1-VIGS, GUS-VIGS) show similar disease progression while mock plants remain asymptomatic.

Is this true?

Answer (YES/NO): NO